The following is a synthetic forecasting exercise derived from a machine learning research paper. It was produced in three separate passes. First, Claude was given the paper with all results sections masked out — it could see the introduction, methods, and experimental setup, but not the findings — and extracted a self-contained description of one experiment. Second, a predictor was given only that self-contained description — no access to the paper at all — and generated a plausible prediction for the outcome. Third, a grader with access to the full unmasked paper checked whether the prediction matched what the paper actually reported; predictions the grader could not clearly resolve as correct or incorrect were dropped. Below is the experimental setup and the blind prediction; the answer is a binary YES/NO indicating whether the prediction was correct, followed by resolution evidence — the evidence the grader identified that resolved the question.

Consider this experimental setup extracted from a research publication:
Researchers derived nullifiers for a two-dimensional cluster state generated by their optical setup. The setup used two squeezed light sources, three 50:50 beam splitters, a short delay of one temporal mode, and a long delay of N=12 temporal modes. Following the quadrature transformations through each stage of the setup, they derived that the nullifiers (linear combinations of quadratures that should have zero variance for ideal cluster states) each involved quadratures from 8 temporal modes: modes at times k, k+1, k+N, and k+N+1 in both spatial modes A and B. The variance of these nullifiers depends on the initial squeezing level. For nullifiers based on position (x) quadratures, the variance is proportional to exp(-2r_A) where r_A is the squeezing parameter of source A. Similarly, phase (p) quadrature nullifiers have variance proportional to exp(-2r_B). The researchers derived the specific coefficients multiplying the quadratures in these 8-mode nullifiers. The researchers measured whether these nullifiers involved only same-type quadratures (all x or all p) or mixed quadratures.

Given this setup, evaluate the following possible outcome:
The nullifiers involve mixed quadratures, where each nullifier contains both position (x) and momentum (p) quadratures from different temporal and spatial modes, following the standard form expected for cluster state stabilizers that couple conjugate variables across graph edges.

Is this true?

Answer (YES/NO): NO